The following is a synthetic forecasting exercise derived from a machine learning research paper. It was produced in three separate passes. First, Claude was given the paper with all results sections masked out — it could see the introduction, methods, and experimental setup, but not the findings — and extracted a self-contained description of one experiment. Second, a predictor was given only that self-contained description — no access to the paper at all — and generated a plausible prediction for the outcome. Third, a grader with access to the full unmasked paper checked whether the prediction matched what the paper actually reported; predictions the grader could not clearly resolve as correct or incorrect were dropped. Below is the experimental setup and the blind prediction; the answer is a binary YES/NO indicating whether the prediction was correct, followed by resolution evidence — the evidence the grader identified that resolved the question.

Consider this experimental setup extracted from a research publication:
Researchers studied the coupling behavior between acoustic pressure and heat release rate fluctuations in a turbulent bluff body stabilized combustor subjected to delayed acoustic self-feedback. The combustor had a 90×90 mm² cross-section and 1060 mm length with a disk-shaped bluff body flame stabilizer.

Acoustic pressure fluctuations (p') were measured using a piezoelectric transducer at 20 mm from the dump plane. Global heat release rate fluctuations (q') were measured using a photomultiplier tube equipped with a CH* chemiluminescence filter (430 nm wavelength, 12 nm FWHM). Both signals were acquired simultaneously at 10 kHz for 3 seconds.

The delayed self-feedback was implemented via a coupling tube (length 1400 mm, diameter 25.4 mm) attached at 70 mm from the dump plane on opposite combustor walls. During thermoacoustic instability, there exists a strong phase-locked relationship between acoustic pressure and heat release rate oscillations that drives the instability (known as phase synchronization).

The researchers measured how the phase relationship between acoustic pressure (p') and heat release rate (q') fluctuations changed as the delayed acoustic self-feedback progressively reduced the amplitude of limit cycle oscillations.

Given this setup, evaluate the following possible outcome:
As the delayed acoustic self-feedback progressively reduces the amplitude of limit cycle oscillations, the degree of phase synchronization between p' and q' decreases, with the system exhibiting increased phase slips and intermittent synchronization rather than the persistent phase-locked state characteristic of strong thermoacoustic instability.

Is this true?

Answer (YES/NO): YES